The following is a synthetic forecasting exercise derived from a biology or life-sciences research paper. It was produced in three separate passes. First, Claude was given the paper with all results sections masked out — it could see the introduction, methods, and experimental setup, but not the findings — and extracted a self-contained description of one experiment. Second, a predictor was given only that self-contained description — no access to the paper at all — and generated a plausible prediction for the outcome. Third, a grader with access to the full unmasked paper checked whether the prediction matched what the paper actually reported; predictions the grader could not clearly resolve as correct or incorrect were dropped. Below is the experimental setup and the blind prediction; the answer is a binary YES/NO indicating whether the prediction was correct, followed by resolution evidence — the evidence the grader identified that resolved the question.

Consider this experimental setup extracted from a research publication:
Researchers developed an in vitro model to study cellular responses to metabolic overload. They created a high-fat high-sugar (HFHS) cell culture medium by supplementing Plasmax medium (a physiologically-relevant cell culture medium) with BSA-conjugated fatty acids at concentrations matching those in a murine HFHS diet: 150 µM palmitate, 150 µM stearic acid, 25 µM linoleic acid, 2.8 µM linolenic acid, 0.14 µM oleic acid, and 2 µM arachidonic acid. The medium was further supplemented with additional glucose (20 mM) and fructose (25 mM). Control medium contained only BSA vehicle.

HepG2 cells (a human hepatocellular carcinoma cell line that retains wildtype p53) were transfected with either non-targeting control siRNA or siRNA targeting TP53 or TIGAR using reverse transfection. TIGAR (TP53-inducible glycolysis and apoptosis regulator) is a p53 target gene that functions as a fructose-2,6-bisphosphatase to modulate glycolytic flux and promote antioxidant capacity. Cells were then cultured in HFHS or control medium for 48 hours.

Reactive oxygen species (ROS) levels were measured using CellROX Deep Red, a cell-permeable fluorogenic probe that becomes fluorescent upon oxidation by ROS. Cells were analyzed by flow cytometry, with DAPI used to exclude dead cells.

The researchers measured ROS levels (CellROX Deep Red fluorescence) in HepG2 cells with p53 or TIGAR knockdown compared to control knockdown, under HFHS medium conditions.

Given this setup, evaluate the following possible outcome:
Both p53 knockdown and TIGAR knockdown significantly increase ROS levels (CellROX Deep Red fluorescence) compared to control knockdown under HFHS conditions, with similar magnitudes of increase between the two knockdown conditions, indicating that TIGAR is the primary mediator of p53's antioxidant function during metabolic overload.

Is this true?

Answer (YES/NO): YES